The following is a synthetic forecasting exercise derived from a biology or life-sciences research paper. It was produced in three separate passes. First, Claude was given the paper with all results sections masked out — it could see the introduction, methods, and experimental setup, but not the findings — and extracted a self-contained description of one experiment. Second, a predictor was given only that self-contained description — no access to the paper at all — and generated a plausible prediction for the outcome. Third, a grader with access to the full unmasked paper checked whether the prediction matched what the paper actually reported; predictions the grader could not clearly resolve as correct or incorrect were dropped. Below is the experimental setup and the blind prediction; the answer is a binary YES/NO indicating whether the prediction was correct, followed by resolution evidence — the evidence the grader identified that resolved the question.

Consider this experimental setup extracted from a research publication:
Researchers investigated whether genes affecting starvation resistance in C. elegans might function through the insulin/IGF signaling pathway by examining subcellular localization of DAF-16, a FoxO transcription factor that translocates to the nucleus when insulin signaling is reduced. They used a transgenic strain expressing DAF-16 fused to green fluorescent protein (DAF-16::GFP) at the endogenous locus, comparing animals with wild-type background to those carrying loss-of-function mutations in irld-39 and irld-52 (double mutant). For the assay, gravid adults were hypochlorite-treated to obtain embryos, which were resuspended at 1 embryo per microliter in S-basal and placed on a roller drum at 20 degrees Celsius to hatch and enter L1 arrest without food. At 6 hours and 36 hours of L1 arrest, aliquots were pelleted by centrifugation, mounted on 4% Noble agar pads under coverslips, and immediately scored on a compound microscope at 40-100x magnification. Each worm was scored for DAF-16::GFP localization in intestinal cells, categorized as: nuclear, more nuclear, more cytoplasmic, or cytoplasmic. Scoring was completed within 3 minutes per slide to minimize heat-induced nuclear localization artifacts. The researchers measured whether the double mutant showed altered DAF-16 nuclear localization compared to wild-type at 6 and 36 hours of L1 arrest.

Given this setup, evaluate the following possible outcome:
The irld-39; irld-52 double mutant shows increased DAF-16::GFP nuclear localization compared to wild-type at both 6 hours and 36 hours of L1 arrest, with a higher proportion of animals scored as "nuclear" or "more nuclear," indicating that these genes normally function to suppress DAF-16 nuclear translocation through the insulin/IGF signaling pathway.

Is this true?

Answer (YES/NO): NO